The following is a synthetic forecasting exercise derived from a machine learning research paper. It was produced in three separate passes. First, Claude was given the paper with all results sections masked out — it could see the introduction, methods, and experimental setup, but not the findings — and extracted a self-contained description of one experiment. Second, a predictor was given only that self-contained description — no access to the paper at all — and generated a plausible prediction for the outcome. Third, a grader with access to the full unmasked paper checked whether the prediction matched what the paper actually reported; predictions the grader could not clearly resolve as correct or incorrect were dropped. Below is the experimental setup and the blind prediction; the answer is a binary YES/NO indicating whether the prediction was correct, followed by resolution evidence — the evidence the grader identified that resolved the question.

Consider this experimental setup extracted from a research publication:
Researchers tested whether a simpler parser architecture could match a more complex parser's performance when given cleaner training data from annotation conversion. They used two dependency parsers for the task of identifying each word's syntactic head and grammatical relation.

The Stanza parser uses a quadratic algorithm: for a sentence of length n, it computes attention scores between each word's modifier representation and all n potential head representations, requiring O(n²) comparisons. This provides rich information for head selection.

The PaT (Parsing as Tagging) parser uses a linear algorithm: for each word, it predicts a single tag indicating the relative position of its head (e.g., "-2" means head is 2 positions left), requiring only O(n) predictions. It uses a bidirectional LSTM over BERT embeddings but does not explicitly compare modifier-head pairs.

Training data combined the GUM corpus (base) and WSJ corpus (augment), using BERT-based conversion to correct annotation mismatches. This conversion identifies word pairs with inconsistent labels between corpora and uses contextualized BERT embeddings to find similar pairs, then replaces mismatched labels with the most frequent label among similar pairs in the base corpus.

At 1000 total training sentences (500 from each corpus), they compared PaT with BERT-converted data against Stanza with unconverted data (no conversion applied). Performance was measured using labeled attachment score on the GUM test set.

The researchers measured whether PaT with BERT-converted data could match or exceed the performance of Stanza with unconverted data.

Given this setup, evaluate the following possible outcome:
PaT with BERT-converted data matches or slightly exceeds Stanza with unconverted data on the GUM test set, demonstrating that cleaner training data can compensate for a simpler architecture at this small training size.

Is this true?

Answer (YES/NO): NO